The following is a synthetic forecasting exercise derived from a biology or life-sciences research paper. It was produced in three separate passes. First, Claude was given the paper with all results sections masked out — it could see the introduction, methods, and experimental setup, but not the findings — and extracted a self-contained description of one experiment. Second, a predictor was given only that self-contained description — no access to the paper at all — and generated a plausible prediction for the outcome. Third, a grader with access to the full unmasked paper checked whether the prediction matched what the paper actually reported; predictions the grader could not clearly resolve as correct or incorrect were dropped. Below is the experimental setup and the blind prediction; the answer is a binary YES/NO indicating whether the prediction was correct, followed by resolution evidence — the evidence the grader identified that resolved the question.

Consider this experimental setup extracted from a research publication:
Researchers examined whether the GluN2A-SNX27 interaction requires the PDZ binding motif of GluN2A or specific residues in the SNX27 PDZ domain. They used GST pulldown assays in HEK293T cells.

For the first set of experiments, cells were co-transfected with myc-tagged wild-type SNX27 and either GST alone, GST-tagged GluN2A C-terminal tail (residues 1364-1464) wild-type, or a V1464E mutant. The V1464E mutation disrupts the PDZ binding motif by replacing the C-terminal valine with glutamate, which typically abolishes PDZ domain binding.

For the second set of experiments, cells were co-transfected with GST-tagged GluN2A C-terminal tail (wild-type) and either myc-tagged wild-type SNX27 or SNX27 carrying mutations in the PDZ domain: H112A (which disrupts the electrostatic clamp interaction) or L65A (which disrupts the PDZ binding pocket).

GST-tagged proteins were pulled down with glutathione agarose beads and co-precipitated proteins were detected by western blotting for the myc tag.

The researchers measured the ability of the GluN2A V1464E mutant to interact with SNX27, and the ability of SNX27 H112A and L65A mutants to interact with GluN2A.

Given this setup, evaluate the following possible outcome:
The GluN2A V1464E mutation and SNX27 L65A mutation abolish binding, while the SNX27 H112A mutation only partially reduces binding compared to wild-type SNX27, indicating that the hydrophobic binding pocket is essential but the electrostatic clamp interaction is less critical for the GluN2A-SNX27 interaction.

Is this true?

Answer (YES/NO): NO